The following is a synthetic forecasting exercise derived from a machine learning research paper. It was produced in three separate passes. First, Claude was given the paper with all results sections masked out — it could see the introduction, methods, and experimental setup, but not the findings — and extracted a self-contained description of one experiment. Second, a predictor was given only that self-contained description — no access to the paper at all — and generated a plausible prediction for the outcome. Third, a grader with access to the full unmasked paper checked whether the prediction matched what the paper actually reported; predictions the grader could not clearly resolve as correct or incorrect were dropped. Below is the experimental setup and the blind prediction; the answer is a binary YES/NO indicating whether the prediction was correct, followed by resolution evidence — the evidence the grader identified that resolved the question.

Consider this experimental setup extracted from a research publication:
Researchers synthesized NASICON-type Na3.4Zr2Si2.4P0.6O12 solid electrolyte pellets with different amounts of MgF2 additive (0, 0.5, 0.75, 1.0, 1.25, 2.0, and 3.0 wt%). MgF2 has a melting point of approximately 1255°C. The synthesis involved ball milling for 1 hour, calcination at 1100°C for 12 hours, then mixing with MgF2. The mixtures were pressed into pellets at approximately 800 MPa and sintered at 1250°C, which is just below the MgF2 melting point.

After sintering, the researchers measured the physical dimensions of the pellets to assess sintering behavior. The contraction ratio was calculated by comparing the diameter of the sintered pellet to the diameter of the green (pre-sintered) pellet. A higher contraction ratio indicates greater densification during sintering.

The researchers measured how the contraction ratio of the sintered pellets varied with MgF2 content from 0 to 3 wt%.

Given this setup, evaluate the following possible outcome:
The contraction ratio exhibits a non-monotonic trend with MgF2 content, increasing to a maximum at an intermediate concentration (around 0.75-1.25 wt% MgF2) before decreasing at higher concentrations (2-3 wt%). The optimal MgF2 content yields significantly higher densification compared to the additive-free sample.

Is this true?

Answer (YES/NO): NO